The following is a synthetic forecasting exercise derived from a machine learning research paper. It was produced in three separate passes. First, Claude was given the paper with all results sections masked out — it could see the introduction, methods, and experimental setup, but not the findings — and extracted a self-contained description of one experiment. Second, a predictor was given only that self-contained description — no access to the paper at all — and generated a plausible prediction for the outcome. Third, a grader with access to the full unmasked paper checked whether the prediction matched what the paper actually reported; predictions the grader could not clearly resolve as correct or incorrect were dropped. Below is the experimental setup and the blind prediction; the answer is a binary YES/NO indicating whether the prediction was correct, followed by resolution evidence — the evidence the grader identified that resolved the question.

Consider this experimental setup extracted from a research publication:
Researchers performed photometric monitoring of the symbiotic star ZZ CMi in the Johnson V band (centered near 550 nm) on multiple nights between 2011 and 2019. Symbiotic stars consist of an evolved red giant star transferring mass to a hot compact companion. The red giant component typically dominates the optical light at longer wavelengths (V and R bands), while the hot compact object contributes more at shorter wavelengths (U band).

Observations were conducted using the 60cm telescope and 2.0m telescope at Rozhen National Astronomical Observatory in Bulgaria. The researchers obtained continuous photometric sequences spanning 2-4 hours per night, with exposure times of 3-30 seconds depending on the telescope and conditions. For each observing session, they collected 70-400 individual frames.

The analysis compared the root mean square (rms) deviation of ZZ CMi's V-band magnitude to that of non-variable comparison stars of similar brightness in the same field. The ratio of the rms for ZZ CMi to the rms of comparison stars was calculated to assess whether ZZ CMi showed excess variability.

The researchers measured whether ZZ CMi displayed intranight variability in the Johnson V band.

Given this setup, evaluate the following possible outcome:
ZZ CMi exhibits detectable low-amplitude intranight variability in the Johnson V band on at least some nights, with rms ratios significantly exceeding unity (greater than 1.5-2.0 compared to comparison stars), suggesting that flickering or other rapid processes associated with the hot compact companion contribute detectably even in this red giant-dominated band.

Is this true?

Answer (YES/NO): NO